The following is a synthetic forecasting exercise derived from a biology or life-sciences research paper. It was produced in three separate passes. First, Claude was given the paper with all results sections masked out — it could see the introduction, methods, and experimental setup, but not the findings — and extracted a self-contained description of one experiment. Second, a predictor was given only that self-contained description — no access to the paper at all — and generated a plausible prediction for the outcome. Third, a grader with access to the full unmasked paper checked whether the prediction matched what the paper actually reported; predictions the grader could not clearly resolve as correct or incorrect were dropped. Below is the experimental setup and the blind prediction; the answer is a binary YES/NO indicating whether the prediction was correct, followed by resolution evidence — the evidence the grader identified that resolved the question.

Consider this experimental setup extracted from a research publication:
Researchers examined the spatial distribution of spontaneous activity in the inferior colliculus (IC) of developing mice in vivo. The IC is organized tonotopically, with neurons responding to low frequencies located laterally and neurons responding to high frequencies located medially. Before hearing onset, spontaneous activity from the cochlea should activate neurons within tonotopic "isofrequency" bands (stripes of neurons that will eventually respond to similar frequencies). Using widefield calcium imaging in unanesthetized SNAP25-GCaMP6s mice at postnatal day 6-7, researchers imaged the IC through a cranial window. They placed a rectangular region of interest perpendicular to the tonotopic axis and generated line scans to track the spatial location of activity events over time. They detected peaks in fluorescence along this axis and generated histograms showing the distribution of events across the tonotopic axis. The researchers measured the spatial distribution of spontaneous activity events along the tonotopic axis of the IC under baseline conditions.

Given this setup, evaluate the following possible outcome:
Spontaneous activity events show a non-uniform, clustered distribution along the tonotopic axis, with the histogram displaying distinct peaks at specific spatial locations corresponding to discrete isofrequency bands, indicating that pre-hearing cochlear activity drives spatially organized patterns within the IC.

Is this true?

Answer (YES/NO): YES